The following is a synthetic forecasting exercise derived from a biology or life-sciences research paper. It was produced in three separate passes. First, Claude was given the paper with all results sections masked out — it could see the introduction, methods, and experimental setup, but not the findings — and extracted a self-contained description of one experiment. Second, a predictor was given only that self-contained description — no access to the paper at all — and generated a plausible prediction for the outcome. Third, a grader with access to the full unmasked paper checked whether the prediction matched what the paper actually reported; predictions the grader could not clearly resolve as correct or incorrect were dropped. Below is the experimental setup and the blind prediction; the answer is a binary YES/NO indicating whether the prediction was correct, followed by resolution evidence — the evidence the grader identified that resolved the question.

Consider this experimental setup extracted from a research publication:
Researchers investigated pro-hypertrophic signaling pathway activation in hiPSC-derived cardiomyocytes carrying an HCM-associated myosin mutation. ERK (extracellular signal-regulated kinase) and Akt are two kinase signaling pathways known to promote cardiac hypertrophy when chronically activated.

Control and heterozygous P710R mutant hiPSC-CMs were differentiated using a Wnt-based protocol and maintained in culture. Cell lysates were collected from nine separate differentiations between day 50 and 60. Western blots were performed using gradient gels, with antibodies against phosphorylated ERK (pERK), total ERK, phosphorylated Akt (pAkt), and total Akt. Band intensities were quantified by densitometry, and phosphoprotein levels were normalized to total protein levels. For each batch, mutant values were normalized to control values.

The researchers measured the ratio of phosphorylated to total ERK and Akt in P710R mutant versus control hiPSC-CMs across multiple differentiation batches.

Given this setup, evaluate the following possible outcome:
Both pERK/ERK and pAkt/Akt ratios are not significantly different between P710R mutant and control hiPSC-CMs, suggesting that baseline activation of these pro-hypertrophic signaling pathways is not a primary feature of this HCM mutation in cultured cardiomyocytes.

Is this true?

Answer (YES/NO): NO